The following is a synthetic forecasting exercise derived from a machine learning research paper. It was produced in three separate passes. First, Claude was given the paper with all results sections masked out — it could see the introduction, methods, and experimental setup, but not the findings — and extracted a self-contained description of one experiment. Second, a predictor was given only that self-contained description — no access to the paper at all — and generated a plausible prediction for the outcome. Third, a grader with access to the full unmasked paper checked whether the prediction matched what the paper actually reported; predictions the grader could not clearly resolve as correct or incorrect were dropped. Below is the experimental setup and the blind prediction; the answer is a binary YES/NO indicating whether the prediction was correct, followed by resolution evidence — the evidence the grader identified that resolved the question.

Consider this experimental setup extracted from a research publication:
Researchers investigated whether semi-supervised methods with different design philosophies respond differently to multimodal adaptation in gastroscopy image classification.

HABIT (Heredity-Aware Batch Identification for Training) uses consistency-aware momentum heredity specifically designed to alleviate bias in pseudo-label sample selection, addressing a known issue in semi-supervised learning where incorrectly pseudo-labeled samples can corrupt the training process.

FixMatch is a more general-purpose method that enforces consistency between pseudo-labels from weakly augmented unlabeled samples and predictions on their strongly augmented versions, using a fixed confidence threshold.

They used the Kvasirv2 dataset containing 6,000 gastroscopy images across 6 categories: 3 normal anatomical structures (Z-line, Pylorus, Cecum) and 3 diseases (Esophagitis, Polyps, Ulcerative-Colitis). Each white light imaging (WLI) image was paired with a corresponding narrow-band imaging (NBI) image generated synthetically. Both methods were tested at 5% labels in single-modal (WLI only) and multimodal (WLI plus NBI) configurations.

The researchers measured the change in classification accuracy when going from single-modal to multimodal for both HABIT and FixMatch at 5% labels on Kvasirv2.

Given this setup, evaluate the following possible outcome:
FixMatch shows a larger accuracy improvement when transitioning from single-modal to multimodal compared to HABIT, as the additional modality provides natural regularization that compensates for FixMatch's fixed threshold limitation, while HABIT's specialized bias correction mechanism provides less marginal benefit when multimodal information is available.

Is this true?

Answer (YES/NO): YES